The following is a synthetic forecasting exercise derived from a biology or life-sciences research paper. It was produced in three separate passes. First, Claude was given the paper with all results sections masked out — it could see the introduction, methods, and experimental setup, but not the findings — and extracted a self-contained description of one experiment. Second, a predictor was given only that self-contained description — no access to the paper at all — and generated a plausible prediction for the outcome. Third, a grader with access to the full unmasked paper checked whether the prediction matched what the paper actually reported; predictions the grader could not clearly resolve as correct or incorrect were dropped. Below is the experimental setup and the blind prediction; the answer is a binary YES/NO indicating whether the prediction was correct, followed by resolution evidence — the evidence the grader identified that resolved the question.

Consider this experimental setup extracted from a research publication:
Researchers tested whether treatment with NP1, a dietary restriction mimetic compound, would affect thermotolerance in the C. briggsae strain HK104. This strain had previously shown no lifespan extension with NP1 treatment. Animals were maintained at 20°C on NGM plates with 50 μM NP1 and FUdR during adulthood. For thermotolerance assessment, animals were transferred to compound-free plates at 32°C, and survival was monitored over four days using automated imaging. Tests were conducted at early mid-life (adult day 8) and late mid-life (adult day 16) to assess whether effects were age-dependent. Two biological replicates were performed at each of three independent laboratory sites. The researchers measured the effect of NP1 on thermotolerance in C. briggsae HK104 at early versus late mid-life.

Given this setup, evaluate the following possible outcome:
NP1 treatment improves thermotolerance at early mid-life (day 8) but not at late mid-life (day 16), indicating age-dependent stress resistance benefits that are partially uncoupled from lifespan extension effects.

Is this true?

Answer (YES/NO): NO